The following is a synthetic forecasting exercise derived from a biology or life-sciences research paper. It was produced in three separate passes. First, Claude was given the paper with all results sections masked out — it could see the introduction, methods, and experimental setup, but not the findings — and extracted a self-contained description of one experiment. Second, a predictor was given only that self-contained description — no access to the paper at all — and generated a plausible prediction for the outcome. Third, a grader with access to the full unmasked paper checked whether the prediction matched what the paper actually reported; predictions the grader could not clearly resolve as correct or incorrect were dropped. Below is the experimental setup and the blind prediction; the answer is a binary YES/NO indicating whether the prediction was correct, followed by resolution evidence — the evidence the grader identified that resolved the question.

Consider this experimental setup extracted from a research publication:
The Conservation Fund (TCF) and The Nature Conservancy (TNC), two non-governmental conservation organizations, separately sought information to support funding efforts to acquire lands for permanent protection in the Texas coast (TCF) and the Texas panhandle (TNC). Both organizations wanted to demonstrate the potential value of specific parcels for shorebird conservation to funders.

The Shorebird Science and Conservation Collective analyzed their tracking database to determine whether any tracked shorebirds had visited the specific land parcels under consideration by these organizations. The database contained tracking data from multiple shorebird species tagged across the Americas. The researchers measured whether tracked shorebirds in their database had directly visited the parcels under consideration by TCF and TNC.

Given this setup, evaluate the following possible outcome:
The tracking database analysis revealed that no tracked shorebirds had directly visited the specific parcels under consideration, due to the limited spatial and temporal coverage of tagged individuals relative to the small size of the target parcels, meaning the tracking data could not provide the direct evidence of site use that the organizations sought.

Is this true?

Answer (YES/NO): NO